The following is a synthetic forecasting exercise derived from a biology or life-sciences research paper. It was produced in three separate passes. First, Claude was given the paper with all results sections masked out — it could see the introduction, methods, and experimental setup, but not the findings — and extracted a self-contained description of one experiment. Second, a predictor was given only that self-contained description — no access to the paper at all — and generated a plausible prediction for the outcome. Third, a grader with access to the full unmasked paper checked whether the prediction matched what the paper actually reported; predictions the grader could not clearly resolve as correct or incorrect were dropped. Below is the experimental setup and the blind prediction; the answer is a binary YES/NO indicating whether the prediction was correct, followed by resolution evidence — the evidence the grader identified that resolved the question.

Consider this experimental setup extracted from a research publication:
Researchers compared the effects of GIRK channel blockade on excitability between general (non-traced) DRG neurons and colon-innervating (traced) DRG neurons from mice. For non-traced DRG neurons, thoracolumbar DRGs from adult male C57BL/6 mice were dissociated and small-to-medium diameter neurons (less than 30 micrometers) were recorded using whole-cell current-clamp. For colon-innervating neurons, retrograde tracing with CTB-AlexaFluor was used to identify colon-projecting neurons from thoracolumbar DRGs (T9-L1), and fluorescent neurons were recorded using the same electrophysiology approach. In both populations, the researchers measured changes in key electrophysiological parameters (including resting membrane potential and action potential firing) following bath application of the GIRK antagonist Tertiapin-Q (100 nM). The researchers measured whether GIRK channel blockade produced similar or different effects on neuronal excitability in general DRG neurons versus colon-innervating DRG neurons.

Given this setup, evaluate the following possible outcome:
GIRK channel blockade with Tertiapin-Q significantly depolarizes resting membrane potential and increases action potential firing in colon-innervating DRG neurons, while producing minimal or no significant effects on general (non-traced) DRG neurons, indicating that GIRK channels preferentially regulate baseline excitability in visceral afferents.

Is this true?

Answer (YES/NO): NO